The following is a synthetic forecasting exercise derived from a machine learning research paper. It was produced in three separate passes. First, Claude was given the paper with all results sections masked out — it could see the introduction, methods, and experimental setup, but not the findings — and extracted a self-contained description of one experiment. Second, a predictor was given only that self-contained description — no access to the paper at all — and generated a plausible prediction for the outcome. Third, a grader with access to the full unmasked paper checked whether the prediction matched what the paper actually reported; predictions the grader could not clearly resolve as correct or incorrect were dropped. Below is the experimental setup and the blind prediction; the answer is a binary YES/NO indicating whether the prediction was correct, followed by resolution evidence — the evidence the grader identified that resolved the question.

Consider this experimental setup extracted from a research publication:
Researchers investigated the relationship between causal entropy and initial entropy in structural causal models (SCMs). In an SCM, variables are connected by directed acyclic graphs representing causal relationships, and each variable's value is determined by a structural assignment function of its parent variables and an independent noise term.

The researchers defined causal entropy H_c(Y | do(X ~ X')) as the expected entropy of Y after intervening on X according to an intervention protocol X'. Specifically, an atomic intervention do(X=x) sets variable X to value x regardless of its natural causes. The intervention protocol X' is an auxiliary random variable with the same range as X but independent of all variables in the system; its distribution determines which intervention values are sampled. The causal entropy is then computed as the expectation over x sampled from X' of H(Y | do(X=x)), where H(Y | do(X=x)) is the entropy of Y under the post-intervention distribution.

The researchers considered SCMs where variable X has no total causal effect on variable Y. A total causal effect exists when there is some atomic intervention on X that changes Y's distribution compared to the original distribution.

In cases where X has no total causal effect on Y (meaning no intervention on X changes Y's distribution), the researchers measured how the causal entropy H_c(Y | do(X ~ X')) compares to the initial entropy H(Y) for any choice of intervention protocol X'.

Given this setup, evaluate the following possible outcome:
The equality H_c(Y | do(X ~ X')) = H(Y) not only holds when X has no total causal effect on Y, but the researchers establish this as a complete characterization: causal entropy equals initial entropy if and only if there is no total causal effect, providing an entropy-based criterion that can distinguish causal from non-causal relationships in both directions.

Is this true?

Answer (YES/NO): NO